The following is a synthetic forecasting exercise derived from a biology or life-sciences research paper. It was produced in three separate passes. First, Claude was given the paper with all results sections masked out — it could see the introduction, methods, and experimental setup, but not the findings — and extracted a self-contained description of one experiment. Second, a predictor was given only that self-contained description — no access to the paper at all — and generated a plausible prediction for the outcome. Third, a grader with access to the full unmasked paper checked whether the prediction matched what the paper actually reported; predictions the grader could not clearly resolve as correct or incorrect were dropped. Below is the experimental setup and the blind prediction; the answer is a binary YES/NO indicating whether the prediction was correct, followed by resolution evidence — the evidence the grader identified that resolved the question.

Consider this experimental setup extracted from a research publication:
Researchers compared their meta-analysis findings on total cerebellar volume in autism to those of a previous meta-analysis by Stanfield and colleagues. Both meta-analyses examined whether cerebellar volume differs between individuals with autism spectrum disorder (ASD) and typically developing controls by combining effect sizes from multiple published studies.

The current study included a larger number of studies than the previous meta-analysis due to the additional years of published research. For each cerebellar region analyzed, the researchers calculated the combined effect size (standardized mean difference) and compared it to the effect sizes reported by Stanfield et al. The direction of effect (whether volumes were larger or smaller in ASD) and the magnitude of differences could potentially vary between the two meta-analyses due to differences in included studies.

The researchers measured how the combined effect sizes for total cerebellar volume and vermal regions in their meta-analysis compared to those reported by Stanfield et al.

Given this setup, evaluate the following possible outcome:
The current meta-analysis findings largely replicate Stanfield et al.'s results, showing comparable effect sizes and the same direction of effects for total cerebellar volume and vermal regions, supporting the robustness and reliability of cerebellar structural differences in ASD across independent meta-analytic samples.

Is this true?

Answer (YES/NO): NO